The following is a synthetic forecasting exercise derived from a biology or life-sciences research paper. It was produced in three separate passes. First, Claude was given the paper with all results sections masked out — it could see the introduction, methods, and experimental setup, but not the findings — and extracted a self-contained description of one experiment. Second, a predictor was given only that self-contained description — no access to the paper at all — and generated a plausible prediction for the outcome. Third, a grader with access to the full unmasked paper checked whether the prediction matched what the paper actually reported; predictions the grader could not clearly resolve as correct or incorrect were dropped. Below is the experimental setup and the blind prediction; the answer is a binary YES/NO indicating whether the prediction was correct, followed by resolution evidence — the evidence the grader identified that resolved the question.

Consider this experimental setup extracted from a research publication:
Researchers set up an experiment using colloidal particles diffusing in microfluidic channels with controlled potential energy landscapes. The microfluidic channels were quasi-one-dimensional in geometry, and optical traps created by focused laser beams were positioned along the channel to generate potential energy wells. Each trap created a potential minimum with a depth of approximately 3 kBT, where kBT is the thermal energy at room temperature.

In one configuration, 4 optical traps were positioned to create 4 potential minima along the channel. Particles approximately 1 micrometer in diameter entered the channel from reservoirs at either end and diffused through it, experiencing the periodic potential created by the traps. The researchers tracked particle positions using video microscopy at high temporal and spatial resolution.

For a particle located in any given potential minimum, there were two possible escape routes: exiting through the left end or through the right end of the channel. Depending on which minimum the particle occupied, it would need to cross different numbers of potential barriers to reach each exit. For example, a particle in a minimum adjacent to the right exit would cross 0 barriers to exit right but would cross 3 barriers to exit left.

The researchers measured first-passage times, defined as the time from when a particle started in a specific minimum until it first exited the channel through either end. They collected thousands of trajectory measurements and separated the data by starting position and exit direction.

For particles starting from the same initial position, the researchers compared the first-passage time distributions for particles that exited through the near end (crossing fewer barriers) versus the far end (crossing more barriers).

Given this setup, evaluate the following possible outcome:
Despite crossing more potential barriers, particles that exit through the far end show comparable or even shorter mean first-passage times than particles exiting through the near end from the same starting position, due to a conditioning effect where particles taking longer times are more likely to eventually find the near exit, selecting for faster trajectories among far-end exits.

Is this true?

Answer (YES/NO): NO